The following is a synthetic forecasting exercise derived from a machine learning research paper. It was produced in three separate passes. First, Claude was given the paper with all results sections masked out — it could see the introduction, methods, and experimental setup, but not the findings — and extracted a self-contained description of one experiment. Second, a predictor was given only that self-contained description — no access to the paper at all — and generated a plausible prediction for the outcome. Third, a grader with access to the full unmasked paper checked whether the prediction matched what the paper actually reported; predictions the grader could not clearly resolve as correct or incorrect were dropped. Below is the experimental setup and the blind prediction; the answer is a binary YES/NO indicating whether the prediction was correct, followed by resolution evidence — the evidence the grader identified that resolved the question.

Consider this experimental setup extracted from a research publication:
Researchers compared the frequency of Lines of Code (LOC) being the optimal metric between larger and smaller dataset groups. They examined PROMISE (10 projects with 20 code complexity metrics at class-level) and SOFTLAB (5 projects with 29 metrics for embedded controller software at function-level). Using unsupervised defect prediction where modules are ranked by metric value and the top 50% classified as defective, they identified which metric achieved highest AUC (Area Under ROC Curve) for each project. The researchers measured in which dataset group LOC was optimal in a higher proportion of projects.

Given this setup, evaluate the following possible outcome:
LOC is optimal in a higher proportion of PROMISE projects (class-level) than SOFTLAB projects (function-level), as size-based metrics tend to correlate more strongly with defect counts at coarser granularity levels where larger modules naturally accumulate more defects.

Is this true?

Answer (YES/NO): NO